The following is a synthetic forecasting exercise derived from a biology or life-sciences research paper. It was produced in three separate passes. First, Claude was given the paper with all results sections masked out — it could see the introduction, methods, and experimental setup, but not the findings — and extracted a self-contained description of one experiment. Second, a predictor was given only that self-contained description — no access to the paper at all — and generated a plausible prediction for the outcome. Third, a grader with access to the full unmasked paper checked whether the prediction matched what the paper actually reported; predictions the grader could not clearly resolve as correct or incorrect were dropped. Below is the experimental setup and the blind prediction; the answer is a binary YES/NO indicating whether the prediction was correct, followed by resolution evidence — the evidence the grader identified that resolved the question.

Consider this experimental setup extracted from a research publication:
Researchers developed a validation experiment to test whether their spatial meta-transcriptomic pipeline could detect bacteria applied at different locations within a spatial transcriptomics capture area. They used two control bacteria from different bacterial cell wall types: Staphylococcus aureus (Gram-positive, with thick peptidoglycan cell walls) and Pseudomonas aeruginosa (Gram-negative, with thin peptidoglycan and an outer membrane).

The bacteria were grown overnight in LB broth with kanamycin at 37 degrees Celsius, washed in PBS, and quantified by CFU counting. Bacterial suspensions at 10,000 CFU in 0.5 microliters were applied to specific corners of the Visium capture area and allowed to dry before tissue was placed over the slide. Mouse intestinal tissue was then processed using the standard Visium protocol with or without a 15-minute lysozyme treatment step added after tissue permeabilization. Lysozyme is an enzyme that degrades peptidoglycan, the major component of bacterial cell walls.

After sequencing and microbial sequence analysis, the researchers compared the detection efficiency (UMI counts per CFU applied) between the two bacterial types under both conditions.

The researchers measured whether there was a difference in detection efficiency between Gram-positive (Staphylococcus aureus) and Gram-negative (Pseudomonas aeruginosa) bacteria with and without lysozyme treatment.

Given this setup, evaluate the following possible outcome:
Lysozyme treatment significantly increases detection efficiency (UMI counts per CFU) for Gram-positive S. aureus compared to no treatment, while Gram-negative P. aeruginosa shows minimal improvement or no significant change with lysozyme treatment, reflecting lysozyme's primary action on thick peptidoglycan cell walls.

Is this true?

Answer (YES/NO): NO